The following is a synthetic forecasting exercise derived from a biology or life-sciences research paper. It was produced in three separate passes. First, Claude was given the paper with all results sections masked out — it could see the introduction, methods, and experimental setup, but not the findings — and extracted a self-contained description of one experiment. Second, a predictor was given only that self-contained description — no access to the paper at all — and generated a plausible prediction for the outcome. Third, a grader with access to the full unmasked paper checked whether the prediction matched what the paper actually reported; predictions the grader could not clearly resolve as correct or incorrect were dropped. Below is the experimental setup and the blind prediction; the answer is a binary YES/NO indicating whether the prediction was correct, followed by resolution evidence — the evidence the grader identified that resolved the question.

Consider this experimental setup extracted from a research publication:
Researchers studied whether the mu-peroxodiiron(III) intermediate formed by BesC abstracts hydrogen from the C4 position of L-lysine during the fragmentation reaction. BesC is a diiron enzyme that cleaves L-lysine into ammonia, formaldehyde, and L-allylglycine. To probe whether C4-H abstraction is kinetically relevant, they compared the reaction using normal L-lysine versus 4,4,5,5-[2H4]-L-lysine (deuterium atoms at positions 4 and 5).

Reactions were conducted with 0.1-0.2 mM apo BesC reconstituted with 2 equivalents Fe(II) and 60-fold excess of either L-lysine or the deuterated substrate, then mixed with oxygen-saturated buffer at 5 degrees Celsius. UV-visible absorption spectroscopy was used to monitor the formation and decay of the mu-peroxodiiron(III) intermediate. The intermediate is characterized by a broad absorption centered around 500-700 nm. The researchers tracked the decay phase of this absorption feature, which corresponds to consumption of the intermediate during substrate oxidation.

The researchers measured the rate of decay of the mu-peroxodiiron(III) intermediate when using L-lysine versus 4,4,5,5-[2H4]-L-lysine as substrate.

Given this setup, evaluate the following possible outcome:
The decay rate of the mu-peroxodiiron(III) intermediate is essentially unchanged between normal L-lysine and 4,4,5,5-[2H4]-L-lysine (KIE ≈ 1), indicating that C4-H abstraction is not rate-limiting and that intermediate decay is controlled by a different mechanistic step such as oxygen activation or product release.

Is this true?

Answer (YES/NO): NO